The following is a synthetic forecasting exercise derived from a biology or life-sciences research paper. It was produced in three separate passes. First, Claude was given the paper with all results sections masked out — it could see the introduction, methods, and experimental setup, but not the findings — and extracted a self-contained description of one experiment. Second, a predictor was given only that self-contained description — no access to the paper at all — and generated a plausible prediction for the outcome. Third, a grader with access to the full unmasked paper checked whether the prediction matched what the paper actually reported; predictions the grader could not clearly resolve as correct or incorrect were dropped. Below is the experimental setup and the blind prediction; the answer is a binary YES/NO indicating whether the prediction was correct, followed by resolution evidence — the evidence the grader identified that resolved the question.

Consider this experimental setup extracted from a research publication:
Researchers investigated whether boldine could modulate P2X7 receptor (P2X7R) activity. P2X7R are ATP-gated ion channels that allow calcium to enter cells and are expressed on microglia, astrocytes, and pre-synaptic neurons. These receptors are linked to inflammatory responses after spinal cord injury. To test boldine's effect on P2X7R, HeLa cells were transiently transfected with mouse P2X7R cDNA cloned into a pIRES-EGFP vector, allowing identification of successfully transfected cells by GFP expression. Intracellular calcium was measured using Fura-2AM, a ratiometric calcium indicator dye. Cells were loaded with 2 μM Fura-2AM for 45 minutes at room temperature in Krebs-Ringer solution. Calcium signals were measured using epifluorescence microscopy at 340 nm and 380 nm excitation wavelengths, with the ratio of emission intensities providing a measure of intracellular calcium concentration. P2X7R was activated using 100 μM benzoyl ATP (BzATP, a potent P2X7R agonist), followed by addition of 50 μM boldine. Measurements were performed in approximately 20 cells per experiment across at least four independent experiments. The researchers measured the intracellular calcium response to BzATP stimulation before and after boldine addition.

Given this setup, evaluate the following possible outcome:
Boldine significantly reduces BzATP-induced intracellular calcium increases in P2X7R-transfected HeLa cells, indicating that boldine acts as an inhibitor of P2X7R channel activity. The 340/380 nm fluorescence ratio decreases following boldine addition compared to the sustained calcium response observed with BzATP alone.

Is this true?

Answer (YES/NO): YES